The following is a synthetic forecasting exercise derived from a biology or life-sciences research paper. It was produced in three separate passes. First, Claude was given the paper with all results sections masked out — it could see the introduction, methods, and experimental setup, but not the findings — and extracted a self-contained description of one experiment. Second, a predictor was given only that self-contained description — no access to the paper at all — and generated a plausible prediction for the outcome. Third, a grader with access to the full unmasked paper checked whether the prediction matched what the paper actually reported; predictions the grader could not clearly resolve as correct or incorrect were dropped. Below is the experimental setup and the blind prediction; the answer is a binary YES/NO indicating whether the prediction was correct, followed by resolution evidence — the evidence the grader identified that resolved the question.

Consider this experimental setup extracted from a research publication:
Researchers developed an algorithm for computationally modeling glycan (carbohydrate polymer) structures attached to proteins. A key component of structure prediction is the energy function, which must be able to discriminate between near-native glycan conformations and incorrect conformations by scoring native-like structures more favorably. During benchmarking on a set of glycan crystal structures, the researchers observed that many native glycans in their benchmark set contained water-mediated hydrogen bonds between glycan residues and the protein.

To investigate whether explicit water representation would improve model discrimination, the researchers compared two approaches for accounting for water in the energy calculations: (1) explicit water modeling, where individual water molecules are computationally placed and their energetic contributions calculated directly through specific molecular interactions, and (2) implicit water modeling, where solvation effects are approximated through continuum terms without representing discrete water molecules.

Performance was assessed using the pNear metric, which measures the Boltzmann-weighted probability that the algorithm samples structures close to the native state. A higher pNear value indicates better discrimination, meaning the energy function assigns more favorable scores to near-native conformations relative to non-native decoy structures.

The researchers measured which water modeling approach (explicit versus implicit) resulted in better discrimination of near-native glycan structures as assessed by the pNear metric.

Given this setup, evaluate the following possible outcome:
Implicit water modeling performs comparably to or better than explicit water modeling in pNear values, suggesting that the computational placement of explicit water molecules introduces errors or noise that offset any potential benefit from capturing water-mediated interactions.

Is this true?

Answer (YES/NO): YES